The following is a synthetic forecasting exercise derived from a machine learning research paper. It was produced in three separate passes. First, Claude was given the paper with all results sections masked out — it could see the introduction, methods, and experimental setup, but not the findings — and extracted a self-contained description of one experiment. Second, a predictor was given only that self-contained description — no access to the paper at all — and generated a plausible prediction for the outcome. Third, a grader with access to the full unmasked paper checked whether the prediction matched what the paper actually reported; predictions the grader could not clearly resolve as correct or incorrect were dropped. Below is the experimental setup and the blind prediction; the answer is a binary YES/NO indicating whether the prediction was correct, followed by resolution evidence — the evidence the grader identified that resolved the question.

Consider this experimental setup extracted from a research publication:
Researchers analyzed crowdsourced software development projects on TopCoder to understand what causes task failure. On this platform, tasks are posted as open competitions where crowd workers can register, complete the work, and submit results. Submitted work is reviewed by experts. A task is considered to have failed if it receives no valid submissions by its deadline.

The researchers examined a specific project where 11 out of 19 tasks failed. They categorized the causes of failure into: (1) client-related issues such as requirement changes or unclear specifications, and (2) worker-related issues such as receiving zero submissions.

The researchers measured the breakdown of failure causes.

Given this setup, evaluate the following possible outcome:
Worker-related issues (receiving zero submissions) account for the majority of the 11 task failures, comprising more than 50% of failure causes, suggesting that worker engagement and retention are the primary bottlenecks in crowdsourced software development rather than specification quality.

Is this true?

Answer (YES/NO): YES